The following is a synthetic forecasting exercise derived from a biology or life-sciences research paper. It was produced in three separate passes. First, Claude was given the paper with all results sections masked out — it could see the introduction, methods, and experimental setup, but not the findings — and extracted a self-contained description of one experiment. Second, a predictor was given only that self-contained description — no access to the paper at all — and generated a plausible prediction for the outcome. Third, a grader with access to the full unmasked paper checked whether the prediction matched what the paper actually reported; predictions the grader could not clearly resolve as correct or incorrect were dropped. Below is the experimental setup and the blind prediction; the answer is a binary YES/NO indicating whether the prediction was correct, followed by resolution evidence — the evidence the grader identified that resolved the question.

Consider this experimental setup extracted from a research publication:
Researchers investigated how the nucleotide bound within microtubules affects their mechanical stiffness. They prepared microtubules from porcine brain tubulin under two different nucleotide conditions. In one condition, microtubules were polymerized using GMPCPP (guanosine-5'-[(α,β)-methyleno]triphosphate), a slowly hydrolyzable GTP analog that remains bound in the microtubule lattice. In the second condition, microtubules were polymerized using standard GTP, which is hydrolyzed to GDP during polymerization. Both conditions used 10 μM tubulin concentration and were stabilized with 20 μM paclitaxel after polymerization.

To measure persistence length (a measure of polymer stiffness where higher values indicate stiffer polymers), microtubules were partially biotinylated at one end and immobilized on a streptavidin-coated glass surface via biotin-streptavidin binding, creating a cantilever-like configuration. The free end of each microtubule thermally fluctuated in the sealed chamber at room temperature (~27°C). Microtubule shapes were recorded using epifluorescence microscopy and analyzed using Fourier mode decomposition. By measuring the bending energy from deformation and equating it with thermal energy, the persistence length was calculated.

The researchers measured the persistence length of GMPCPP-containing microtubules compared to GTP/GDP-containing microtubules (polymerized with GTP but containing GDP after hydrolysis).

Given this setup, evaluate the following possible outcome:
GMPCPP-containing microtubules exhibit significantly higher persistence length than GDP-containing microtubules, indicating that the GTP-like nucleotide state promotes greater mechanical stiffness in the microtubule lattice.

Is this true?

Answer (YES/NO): YES